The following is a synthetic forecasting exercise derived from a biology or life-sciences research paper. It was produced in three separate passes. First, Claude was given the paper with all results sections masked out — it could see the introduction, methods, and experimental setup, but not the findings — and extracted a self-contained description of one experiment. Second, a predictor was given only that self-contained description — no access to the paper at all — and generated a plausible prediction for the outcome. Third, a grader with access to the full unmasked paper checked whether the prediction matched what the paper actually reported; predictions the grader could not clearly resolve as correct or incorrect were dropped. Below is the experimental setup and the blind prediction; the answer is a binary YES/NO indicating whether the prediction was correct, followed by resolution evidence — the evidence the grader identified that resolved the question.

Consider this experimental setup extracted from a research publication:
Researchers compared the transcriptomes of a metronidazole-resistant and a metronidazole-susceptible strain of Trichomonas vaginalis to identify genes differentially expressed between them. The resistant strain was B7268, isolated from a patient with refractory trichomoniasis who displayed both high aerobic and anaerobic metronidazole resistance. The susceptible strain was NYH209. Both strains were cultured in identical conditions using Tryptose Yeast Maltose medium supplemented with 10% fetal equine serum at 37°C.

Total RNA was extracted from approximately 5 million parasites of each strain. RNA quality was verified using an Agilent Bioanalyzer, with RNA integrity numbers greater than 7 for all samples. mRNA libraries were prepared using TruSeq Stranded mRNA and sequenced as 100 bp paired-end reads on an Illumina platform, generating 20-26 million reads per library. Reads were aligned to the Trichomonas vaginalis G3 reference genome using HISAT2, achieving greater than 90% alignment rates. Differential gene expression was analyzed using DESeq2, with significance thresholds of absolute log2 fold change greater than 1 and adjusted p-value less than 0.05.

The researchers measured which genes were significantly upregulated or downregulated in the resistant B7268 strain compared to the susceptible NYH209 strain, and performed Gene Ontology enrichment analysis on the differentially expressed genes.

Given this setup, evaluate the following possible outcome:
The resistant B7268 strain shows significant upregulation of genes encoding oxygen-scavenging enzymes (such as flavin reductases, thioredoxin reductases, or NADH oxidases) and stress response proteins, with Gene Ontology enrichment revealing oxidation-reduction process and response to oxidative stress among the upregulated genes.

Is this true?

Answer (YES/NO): NO